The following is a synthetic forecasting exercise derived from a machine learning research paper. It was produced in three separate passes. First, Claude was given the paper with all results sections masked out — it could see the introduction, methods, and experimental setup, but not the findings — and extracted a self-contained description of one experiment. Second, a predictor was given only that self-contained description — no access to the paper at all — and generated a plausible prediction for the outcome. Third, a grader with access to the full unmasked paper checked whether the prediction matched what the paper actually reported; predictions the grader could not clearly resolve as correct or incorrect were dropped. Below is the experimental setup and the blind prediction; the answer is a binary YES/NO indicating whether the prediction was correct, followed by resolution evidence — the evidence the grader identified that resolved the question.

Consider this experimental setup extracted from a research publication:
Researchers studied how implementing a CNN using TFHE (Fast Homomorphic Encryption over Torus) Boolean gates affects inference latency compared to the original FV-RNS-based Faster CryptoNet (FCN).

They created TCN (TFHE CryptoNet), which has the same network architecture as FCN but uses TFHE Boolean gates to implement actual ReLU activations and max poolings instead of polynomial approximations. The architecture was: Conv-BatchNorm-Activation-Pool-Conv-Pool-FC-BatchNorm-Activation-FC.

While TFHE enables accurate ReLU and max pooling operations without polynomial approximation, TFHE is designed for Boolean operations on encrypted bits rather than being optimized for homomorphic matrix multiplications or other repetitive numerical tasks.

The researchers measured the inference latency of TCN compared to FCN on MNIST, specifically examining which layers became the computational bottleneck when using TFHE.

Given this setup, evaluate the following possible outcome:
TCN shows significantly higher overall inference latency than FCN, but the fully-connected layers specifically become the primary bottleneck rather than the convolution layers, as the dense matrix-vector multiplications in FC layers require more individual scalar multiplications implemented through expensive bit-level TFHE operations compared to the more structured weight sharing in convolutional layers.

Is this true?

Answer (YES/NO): NO